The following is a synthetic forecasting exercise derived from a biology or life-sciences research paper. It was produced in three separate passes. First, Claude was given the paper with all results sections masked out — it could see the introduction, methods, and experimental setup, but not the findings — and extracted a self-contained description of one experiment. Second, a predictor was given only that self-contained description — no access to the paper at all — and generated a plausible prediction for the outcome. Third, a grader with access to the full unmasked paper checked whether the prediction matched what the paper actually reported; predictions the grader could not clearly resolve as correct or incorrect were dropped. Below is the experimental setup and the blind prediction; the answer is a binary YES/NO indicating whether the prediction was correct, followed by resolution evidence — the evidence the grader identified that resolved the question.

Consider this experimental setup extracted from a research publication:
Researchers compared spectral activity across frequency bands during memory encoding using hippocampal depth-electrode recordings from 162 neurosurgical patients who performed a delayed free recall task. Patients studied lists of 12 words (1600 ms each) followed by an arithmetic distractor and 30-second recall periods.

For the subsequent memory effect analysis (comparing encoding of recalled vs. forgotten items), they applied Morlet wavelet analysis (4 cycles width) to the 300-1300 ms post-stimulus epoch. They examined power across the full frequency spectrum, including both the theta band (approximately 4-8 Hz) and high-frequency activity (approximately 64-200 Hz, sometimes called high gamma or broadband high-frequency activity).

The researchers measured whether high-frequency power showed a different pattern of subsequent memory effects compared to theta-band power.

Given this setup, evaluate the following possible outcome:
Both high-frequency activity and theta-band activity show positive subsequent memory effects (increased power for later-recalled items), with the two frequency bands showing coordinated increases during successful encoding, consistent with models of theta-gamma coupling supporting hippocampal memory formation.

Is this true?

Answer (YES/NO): NO